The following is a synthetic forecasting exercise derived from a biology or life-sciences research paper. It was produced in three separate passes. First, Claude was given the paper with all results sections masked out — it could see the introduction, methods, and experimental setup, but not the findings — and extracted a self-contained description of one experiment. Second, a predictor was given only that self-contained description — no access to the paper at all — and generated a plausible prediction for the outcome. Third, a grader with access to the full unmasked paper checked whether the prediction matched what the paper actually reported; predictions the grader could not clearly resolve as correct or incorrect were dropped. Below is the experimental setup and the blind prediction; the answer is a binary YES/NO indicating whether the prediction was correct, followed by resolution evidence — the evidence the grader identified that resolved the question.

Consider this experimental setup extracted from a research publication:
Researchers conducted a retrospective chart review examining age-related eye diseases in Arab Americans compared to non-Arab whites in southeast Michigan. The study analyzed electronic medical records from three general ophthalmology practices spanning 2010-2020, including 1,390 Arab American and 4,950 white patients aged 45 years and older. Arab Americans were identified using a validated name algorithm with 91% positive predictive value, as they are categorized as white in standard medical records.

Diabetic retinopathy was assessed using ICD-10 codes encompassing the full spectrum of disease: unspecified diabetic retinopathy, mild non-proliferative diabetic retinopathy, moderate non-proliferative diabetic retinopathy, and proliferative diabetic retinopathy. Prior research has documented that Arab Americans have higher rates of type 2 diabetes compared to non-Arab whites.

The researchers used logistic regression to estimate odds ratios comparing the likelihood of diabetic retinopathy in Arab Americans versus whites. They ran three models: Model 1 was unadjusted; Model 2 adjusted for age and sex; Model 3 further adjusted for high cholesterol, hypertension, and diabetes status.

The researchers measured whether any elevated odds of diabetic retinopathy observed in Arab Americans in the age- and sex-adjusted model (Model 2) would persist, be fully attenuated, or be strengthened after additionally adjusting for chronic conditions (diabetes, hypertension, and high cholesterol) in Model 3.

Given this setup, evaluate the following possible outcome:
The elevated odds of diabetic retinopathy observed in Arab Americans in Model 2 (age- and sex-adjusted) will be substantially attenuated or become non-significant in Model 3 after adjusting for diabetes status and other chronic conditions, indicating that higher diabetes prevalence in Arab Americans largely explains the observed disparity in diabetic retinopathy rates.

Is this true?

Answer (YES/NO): NO